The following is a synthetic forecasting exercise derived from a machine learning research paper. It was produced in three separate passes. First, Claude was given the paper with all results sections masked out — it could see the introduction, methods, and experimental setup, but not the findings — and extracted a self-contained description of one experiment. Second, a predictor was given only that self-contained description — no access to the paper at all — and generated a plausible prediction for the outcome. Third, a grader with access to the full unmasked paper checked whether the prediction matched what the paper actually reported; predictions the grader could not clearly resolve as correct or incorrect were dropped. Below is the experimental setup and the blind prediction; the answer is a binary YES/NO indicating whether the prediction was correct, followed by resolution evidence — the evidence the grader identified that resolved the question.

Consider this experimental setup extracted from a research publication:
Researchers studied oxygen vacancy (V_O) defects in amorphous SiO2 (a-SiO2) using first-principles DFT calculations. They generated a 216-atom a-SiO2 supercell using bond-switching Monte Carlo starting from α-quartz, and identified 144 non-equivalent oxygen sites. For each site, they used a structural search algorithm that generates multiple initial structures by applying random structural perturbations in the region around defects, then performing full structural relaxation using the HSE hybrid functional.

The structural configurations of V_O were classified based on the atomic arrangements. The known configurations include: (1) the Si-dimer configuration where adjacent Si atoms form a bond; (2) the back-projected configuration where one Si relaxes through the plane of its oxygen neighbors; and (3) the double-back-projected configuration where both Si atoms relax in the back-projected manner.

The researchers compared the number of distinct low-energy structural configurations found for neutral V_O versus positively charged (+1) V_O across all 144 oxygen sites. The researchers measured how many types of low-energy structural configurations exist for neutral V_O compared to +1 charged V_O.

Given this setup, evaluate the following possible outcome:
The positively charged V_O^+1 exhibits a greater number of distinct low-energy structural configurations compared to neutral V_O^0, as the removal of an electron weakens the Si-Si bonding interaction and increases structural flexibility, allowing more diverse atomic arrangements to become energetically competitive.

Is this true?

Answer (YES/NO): YES